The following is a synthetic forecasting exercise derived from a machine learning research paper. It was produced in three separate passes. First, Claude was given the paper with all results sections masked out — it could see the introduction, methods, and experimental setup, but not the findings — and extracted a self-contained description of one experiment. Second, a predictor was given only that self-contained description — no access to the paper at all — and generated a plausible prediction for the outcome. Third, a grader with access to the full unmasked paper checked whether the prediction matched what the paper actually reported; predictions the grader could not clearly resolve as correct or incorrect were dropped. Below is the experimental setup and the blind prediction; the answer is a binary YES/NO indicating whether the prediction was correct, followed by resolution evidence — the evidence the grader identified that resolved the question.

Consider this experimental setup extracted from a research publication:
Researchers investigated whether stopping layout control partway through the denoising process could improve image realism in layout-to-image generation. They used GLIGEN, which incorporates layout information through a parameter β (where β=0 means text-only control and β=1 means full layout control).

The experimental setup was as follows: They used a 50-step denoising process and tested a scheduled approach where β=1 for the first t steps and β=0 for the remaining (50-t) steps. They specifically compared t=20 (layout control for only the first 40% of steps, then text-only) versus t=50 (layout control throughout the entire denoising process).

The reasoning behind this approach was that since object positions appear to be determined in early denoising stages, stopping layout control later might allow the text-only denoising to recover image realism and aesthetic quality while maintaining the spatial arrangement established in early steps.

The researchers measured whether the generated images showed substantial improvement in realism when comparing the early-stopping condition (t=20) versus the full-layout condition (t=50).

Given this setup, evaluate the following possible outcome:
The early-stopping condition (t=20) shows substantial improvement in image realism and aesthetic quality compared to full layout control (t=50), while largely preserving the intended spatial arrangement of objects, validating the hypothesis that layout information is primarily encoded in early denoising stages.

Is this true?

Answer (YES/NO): NO